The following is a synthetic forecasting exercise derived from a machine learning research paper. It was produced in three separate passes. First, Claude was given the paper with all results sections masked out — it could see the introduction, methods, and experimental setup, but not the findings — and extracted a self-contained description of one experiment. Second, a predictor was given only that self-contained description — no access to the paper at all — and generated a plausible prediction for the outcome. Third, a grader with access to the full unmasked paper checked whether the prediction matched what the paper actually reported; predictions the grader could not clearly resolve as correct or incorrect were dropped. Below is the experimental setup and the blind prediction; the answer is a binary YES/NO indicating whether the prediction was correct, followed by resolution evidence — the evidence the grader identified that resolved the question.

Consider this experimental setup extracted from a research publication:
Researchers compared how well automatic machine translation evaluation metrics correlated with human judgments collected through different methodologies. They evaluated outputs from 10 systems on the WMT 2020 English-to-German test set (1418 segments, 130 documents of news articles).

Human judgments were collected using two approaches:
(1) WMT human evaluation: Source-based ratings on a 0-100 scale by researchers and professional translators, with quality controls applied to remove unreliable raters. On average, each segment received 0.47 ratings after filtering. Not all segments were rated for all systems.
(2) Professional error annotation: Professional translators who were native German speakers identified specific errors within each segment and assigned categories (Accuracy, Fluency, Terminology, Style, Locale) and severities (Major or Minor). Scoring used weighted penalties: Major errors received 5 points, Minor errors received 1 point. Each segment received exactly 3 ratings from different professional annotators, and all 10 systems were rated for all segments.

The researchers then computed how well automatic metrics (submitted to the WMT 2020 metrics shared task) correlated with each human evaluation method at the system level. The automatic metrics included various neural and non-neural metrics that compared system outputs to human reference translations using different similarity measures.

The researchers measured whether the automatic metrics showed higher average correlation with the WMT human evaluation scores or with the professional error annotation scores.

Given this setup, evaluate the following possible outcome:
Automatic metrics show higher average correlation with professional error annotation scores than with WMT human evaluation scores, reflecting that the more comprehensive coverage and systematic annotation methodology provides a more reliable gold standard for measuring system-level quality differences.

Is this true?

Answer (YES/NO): YES